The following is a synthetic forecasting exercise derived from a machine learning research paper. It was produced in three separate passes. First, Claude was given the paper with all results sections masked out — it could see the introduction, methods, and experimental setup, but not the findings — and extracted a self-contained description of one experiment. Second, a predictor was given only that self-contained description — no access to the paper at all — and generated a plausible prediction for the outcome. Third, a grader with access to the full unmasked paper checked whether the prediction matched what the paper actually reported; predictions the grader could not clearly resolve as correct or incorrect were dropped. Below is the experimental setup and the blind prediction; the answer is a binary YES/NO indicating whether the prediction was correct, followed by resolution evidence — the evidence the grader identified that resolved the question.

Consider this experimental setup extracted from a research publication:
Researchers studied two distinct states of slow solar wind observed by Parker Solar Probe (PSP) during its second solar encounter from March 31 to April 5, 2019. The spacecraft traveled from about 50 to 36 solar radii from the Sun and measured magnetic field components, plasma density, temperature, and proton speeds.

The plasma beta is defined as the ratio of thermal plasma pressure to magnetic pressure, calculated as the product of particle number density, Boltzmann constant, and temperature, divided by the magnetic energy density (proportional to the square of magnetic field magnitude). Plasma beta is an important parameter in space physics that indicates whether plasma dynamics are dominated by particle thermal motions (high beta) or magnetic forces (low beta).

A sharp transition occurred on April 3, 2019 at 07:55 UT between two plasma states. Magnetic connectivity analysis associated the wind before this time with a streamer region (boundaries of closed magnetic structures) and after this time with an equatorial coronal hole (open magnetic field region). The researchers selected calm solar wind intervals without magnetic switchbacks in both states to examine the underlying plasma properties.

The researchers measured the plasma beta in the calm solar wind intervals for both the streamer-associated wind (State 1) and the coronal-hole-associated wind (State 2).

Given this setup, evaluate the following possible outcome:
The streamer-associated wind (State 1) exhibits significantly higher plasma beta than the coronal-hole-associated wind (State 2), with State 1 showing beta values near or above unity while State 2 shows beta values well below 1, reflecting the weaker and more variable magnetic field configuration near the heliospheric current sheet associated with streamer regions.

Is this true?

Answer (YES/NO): YES